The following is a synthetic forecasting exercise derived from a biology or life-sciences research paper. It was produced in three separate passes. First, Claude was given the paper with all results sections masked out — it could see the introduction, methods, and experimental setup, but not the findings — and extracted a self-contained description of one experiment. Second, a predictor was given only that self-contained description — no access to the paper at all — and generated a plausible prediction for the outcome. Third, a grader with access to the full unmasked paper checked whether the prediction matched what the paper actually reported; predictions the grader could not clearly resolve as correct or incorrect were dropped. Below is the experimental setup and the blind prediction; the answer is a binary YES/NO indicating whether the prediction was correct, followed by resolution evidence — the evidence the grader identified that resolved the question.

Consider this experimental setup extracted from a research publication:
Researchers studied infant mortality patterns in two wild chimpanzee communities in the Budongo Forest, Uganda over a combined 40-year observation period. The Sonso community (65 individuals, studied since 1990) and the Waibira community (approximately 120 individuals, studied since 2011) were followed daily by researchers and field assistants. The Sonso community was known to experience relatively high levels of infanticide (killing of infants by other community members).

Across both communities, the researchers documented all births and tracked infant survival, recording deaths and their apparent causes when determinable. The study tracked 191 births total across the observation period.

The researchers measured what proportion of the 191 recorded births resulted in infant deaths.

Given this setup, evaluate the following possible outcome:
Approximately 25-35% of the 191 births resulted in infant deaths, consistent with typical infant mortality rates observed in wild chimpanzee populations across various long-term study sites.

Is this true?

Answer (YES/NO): NO